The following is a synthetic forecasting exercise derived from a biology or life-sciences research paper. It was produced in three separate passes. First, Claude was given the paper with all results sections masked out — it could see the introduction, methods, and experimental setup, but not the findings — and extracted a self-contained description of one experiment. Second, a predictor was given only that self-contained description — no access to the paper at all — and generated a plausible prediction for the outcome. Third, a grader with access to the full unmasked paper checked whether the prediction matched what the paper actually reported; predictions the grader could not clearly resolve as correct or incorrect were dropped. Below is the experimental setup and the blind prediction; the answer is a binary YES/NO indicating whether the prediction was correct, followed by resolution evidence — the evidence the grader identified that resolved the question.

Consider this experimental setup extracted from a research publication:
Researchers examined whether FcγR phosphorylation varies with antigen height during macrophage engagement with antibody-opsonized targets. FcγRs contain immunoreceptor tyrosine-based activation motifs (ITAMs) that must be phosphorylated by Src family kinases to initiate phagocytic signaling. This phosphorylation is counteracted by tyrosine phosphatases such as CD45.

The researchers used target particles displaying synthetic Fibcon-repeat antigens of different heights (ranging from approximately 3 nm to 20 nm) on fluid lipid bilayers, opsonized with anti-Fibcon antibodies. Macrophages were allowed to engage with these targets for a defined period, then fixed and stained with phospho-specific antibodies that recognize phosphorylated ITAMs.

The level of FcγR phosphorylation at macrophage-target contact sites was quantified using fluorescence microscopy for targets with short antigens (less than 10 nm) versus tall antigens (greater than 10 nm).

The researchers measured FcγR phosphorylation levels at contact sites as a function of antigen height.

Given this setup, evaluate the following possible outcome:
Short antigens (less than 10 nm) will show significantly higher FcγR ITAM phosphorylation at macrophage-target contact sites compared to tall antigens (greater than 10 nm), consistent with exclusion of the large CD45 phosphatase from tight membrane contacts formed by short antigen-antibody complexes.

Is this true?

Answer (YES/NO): YES